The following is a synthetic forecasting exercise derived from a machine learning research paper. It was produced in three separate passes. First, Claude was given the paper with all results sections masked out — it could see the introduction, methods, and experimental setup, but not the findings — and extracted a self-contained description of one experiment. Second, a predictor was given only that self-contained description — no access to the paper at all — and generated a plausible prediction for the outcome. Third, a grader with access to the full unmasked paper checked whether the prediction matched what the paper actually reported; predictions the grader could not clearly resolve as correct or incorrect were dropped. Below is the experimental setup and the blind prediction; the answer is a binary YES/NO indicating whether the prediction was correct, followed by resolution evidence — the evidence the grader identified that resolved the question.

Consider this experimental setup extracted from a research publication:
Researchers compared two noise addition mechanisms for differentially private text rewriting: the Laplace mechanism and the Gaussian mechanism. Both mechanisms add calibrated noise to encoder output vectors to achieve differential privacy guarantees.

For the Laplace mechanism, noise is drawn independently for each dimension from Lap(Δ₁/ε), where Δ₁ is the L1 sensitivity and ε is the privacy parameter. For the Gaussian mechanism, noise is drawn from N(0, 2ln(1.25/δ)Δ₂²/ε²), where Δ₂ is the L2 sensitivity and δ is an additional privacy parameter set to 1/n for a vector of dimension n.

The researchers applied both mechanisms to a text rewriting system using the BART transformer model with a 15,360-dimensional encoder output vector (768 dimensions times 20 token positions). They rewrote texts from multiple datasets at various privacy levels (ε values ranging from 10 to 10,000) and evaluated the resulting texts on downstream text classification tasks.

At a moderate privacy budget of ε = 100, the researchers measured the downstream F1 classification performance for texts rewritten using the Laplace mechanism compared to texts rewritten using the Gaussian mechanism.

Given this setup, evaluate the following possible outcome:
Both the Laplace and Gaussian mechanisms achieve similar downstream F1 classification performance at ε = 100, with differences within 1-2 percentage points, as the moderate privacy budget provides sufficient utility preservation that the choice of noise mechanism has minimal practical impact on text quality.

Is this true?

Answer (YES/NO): NO